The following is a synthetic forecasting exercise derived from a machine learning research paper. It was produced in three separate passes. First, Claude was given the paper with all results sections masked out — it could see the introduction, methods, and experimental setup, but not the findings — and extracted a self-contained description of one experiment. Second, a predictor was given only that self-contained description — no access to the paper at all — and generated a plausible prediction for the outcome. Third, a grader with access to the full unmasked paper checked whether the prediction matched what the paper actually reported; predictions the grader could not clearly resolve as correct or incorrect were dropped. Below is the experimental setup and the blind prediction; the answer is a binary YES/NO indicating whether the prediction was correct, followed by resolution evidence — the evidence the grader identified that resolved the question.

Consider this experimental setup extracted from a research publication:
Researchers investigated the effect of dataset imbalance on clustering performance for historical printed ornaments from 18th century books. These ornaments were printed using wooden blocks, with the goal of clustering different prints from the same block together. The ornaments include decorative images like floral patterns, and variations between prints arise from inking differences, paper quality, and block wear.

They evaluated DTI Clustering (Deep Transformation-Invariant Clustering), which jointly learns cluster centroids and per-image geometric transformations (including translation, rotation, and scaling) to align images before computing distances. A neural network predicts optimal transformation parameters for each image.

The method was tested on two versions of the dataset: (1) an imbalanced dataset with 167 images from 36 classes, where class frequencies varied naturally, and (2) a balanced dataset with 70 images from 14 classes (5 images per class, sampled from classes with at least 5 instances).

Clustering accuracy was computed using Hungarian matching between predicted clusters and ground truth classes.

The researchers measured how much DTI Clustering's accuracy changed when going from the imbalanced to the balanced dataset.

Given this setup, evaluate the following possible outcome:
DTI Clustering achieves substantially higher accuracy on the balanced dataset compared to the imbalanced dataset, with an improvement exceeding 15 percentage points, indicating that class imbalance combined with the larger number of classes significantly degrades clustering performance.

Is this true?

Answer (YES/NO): NO